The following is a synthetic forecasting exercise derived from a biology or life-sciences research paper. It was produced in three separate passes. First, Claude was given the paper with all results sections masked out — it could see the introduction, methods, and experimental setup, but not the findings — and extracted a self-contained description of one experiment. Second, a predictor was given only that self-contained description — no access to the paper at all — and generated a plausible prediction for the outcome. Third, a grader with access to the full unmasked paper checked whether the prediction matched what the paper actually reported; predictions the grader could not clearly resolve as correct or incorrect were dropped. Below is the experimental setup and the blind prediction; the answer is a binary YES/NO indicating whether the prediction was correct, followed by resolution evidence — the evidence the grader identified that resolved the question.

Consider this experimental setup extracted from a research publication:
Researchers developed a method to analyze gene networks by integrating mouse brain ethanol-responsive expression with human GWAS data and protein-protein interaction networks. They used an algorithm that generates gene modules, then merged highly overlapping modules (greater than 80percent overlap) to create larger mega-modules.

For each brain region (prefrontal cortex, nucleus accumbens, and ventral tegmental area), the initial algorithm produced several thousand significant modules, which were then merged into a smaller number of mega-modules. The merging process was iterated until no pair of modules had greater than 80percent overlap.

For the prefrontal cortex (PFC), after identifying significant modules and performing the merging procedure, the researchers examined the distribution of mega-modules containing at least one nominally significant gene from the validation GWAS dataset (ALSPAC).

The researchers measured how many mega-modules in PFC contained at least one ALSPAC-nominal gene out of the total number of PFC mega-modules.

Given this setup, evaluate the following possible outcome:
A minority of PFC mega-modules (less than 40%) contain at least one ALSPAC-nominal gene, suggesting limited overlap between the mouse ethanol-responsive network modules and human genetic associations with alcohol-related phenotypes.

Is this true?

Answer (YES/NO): YES